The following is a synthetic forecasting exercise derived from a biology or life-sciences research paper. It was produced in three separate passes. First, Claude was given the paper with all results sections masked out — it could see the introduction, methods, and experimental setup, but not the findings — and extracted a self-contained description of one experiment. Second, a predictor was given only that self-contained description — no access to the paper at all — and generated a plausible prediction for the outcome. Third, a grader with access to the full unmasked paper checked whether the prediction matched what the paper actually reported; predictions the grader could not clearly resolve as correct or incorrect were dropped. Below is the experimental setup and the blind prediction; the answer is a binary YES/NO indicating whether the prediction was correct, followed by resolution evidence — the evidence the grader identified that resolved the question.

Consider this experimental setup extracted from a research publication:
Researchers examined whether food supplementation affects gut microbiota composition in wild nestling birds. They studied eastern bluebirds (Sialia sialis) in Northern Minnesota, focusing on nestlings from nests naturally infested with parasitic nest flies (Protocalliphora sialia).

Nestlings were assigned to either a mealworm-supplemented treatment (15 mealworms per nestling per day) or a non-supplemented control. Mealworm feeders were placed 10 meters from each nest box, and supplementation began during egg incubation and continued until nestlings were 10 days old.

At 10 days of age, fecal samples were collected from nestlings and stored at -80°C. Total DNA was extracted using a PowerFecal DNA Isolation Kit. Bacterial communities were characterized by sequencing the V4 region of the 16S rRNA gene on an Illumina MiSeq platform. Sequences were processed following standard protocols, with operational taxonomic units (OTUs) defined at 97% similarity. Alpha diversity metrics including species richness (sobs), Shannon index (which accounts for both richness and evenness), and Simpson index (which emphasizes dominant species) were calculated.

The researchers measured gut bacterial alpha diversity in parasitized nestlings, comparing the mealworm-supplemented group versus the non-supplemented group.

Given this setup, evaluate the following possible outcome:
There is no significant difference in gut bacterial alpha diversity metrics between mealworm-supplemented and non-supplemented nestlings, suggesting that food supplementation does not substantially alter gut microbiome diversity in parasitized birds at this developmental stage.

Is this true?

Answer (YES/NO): NO